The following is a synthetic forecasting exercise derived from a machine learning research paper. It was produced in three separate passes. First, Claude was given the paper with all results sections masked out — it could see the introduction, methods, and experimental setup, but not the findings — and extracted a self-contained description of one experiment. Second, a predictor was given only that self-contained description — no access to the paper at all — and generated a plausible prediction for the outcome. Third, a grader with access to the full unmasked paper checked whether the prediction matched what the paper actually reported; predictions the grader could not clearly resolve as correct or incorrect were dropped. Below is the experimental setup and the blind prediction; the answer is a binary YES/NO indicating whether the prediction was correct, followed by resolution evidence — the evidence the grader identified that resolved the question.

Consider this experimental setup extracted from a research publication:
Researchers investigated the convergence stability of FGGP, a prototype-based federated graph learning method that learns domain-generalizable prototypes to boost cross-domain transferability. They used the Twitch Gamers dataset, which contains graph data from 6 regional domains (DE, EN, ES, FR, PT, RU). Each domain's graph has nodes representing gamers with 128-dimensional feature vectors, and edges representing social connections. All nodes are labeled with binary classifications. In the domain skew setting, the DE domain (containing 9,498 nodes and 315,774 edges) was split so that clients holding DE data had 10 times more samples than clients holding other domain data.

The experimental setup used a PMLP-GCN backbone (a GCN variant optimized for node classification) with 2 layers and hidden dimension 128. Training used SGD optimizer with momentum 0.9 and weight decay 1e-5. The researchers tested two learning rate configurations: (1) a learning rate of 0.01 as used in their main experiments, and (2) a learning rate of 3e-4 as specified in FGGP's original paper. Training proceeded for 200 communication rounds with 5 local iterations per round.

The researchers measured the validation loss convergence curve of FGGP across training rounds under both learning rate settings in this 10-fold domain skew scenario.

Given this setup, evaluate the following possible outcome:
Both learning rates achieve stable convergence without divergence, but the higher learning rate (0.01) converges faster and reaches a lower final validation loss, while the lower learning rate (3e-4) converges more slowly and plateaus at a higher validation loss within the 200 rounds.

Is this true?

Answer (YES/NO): NO